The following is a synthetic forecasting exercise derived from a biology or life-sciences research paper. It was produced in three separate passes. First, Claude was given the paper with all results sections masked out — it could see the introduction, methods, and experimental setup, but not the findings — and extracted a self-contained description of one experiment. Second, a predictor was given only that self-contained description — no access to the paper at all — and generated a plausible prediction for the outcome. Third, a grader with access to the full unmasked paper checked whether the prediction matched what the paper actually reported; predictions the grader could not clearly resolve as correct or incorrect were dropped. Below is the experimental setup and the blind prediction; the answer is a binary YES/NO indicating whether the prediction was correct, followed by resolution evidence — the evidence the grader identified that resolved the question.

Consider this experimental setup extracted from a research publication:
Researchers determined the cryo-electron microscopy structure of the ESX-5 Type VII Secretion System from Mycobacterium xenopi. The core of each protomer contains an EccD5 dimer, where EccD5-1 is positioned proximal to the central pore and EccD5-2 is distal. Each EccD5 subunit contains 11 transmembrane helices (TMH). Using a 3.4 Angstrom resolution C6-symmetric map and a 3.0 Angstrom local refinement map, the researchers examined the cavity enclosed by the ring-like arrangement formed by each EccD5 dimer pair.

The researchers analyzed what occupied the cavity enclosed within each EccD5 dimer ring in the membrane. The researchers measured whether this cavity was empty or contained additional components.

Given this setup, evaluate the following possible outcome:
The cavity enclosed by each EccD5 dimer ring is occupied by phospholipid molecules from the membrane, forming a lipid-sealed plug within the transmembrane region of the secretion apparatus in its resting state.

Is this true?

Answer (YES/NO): YES